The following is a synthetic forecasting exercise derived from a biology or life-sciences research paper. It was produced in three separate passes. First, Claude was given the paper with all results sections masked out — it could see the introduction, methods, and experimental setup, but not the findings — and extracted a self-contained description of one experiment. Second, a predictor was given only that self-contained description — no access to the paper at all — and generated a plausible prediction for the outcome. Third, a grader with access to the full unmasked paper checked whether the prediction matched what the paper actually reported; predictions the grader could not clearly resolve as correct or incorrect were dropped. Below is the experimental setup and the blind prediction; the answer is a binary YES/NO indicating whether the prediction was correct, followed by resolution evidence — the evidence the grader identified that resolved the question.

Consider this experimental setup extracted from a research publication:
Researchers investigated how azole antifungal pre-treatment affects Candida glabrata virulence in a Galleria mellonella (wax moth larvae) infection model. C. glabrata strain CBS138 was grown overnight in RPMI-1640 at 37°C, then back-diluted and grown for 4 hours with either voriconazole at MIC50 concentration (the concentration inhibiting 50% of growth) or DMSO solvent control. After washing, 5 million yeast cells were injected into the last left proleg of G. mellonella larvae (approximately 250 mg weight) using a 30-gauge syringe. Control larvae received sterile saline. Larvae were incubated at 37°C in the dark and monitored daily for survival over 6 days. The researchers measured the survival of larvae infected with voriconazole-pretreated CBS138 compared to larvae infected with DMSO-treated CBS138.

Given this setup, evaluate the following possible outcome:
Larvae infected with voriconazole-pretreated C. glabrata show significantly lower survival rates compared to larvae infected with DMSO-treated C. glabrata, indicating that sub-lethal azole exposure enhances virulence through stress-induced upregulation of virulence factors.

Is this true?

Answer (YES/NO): YES